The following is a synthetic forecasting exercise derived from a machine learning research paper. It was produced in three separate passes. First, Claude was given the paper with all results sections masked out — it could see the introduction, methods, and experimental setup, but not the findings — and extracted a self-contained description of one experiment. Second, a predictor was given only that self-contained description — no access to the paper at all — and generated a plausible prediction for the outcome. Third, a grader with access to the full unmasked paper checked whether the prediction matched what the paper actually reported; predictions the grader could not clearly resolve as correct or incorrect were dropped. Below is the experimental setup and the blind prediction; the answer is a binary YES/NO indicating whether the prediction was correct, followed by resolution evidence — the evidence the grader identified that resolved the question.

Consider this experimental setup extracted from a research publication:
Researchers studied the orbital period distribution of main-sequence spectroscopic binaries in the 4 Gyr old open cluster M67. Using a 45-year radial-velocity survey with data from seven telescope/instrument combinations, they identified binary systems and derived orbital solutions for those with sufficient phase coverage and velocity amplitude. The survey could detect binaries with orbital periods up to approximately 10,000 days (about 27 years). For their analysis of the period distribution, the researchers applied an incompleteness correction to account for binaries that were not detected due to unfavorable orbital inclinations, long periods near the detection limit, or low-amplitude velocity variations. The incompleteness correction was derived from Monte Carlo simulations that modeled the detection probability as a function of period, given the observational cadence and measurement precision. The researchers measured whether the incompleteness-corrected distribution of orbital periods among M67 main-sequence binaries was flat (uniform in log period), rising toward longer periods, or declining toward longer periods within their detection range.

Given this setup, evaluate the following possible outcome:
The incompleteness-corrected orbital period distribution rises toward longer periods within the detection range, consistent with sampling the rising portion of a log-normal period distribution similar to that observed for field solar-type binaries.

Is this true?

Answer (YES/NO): YES